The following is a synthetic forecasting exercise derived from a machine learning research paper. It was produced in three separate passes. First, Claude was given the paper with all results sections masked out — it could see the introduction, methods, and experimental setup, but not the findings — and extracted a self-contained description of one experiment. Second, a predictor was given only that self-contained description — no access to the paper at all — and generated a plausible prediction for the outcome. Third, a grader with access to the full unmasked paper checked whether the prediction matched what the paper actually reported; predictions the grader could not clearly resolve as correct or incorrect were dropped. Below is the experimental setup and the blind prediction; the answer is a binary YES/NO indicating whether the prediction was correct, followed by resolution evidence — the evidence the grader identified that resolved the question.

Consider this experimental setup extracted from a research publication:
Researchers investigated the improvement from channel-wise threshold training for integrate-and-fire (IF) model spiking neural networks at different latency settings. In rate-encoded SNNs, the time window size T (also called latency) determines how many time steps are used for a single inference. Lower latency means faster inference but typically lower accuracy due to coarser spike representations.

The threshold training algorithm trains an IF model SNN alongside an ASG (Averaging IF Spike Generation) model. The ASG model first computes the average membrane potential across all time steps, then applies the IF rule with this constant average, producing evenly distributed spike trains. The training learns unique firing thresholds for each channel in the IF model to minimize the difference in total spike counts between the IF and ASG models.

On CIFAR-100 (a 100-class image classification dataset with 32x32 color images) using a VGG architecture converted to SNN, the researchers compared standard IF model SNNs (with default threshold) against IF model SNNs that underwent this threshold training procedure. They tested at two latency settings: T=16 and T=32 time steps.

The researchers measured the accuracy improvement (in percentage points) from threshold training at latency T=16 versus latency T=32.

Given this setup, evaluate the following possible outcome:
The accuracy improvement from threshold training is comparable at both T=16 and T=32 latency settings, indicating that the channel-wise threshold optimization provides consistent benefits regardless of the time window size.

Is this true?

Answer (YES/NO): NO